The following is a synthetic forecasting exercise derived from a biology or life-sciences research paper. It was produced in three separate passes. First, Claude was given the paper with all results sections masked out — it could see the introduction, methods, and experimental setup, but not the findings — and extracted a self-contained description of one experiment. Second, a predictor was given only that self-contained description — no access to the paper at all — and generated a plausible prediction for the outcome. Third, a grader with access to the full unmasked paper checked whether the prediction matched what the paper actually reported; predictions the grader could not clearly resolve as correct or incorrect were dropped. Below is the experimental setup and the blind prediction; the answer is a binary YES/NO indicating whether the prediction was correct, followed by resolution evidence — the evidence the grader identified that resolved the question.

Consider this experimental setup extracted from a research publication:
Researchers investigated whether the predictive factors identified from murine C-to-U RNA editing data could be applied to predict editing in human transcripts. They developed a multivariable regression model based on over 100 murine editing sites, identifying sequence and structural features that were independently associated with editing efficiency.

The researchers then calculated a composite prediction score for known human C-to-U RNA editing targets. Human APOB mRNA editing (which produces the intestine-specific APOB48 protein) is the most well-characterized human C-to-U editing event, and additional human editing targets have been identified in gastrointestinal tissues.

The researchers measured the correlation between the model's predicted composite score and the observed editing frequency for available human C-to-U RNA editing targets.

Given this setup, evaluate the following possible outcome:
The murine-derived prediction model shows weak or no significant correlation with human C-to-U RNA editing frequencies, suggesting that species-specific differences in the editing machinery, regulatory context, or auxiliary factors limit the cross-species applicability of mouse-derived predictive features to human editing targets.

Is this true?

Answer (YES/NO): NO